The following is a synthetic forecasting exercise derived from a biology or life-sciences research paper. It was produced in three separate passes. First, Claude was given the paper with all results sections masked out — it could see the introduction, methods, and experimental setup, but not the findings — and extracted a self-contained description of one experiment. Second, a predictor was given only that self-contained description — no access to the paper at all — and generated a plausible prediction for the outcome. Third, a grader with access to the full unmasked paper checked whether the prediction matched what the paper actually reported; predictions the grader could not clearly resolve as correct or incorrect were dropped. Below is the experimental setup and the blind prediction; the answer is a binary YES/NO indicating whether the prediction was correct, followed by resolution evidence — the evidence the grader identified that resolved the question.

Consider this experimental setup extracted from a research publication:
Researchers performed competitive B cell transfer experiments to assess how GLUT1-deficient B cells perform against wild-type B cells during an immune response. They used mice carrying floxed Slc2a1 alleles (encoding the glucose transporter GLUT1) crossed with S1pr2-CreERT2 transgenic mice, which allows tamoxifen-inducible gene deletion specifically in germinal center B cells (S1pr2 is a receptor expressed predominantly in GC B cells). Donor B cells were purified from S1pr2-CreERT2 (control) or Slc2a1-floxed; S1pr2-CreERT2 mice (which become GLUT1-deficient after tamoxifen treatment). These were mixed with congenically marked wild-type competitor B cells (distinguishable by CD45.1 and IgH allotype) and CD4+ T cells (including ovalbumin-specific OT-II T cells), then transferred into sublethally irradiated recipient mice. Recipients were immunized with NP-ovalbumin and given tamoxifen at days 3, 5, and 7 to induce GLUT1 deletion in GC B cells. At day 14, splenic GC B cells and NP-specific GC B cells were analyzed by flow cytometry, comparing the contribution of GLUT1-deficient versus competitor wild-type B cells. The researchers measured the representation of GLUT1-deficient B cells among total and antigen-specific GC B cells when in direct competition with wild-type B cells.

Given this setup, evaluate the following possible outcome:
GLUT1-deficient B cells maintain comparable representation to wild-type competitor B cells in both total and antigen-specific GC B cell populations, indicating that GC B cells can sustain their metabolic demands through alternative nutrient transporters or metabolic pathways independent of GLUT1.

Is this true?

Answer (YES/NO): NO